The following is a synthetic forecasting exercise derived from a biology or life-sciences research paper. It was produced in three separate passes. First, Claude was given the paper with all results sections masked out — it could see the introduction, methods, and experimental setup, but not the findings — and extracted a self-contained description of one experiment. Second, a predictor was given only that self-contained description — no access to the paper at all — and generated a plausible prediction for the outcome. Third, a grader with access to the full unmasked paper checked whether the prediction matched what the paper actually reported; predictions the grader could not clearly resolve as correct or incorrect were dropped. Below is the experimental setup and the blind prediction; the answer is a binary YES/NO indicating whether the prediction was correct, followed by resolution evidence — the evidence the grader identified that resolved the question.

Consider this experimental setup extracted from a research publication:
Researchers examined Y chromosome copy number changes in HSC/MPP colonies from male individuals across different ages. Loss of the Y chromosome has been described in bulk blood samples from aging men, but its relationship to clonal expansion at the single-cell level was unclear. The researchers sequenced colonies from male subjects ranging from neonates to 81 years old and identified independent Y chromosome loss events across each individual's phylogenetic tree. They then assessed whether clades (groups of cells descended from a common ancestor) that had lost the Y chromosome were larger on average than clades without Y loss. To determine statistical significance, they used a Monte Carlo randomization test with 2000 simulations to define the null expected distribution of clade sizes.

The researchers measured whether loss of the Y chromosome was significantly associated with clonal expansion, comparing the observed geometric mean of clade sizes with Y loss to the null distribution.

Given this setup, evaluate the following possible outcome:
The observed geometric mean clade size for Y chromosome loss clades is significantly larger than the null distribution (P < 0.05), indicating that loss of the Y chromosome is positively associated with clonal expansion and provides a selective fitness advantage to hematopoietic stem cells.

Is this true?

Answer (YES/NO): YES